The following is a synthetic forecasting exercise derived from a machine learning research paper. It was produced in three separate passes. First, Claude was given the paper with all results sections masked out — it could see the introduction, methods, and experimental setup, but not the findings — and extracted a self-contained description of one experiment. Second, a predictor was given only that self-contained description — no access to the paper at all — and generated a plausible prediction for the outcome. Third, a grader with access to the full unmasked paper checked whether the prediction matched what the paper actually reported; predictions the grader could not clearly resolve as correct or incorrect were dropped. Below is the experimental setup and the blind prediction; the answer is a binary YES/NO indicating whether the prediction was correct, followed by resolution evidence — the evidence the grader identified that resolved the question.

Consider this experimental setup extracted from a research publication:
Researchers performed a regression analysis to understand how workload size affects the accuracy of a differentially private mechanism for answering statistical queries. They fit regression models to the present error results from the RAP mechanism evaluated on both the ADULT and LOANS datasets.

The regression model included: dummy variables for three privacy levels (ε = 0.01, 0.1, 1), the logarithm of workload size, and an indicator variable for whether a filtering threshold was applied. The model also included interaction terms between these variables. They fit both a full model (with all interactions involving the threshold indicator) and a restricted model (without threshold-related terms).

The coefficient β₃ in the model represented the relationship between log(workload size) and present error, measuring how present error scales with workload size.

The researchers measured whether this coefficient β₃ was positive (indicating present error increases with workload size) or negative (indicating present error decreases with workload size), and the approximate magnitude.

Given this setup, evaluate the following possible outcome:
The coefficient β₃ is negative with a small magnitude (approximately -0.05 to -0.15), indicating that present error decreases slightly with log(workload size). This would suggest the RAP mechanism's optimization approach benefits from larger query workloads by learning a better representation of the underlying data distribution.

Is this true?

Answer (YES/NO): NO